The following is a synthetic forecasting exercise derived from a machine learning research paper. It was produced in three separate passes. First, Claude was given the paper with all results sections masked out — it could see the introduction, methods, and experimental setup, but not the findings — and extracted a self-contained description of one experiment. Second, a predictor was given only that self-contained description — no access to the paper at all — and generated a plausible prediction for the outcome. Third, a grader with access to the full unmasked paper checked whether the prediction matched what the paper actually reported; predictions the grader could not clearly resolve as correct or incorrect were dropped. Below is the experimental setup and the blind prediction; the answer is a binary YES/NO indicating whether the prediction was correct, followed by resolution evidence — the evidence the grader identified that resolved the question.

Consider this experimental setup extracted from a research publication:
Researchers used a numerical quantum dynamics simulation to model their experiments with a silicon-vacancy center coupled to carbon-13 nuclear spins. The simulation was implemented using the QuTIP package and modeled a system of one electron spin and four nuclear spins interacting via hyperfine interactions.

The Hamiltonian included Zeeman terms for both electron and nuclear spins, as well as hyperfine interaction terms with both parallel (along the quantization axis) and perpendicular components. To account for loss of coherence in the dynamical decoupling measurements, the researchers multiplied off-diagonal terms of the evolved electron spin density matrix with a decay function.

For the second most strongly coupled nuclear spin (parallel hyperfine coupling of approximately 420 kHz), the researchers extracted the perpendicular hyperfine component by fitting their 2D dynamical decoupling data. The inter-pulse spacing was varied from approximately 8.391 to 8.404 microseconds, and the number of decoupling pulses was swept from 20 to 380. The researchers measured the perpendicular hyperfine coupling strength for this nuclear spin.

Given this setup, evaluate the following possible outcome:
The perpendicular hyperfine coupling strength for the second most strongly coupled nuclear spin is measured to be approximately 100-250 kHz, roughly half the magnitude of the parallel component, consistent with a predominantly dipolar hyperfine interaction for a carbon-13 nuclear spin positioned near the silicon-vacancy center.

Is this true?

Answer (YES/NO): NO